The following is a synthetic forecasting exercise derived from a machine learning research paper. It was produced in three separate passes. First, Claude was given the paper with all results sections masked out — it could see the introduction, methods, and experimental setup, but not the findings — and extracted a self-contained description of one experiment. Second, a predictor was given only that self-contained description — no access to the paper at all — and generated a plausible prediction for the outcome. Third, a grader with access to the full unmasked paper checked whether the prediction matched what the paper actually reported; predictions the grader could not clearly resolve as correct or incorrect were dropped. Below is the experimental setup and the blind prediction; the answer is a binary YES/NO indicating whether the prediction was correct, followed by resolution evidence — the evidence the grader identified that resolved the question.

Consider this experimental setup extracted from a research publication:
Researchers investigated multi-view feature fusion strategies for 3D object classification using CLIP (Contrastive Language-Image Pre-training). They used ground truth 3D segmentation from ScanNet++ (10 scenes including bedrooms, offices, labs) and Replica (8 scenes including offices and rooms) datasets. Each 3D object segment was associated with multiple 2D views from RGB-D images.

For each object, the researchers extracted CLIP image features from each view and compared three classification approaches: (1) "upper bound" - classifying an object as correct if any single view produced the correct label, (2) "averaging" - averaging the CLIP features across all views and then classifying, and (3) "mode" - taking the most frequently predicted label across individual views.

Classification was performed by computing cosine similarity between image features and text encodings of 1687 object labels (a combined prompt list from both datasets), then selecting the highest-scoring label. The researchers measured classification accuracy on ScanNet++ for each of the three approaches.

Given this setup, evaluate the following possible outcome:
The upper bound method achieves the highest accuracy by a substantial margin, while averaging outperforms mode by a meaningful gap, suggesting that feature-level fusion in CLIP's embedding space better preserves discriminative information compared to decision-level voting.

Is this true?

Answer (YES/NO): NO